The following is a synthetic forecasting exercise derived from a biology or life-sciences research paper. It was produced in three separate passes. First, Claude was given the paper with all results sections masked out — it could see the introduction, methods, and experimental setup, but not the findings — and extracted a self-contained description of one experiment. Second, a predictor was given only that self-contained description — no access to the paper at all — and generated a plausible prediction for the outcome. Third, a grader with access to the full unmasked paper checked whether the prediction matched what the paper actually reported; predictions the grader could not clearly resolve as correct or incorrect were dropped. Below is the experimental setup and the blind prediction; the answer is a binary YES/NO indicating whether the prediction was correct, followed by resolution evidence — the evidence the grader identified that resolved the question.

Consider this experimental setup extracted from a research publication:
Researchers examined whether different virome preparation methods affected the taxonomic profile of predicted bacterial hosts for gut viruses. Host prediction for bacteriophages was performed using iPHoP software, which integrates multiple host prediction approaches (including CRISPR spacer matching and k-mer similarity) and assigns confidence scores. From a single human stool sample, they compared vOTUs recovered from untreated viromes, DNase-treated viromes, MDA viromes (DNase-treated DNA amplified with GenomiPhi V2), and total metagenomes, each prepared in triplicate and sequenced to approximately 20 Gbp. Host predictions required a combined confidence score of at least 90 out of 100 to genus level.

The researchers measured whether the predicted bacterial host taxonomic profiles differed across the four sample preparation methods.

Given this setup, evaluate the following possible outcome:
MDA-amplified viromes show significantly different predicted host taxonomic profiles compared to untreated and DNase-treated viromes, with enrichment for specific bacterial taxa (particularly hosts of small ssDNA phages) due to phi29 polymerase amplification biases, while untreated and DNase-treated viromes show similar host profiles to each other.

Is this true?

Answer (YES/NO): YES